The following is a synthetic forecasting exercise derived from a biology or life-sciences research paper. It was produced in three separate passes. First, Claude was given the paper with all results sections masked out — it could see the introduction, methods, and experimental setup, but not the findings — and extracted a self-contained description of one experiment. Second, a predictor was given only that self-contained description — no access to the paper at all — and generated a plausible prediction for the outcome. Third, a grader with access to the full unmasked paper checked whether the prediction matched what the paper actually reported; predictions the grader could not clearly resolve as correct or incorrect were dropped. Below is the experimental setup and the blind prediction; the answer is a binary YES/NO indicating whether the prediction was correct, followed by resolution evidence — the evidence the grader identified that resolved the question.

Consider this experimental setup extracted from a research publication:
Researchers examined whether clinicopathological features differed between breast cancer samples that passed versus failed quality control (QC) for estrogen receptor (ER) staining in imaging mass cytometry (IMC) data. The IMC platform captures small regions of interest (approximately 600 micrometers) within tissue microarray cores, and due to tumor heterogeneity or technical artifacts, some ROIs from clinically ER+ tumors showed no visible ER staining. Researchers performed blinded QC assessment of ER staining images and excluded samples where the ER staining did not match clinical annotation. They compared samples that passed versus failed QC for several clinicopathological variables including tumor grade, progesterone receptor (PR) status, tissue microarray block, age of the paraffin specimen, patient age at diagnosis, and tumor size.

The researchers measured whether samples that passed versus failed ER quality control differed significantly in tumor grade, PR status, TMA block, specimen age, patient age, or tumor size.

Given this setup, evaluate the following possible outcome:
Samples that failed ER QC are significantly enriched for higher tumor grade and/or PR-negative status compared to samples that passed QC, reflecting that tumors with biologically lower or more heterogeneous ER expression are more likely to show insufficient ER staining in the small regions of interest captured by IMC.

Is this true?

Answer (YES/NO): NO